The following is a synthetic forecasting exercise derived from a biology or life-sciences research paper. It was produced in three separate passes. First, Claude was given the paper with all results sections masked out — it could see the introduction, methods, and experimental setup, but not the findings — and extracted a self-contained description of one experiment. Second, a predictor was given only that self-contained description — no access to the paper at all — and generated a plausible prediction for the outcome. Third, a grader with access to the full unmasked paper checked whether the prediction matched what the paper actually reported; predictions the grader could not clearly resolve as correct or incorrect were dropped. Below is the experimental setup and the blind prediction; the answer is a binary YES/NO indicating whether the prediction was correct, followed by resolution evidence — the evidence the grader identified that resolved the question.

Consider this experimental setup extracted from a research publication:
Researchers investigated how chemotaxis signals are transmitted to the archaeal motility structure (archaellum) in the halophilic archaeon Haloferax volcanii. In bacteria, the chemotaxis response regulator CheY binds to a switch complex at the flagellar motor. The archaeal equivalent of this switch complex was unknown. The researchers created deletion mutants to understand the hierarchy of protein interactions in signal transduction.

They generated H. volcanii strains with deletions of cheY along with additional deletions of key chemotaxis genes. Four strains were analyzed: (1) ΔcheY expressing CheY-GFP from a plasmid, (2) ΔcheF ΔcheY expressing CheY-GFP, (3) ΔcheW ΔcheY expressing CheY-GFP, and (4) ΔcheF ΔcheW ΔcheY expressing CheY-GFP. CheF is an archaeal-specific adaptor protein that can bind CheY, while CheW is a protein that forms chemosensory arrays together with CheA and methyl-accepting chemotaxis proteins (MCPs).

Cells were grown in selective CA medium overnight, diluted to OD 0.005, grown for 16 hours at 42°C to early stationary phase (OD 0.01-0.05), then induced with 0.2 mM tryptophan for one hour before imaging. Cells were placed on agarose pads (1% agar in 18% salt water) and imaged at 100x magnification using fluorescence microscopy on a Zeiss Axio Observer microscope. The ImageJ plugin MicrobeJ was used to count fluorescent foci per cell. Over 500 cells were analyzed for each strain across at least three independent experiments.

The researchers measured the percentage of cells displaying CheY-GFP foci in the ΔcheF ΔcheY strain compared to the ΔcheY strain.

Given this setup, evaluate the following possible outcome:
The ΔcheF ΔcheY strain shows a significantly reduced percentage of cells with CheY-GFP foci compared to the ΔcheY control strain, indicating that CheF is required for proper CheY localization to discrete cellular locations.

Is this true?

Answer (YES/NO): NO